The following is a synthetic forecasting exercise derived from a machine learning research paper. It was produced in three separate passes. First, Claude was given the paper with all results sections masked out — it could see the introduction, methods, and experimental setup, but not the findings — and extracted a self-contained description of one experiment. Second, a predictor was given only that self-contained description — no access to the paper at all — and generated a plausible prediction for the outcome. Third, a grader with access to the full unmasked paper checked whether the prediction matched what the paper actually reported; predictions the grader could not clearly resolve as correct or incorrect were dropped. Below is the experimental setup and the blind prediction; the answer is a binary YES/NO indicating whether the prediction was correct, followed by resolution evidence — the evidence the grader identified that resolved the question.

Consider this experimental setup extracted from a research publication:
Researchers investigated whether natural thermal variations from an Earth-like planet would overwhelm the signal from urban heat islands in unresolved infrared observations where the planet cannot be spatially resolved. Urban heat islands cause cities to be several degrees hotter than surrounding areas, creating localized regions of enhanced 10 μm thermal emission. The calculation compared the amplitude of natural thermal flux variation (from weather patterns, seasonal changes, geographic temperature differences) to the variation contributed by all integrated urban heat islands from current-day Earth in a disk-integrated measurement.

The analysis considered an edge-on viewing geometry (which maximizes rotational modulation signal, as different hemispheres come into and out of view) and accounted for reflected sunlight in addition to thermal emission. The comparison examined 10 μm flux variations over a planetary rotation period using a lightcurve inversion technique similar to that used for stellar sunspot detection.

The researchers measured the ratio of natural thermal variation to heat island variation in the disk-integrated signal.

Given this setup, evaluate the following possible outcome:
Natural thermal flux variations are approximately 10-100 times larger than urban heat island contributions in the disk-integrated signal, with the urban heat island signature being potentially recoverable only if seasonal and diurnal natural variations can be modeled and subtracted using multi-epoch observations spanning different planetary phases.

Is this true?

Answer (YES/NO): NO